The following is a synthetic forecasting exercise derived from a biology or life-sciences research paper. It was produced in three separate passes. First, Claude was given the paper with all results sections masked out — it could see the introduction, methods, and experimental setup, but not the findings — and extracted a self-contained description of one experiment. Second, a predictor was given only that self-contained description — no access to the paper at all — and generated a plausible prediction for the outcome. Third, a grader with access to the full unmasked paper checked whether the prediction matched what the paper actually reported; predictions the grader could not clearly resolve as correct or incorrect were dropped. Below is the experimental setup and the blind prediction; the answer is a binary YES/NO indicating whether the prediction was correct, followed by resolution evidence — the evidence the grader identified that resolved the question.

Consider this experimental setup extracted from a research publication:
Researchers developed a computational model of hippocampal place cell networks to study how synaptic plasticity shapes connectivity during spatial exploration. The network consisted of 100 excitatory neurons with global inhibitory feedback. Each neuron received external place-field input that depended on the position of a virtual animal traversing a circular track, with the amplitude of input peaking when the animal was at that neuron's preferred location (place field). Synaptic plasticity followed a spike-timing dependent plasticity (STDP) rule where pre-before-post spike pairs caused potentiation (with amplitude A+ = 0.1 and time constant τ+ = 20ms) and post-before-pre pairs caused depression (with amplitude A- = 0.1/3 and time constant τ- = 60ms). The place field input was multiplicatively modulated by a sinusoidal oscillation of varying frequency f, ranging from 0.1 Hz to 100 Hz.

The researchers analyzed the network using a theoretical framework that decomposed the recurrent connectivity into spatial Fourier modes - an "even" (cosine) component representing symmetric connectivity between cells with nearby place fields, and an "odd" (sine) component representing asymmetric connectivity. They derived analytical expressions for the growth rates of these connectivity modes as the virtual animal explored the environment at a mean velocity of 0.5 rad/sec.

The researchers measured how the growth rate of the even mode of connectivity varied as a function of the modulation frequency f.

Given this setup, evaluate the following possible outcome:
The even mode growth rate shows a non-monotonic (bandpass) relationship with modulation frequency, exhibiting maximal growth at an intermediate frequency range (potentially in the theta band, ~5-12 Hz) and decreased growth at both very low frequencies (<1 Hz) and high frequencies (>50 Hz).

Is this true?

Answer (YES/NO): YES